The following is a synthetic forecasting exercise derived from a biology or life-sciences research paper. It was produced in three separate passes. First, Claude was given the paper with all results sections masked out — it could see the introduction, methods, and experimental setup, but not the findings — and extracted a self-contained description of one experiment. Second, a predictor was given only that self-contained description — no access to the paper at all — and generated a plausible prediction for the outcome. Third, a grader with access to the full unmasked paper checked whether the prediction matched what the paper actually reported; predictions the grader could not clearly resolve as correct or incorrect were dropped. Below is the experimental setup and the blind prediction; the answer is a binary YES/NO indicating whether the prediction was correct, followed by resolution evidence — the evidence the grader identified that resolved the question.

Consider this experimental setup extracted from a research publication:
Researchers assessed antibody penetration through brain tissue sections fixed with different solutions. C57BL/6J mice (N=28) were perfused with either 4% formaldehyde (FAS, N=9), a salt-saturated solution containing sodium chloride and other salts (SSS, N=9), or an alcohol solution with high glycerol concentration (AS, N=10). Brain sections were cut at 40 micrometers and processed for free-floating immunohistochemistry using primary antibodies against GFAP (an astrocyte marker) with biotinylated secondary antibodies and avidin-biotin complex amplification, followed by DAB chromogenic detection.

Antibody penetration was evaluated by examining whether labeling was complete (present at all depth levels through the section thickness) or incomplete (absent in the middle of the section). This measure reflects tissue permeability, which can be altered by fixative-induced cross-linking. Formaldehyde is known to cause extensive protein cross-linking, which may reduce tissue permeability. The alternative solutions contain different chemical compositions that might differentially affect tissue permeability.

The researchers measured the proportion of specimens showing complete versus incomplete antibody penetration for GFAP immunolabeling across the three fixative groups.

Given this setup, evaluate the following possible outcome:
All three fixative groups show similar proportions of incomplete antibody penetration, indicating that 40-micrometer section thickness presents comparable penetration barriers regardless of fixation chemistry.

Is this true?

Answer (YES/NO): NO